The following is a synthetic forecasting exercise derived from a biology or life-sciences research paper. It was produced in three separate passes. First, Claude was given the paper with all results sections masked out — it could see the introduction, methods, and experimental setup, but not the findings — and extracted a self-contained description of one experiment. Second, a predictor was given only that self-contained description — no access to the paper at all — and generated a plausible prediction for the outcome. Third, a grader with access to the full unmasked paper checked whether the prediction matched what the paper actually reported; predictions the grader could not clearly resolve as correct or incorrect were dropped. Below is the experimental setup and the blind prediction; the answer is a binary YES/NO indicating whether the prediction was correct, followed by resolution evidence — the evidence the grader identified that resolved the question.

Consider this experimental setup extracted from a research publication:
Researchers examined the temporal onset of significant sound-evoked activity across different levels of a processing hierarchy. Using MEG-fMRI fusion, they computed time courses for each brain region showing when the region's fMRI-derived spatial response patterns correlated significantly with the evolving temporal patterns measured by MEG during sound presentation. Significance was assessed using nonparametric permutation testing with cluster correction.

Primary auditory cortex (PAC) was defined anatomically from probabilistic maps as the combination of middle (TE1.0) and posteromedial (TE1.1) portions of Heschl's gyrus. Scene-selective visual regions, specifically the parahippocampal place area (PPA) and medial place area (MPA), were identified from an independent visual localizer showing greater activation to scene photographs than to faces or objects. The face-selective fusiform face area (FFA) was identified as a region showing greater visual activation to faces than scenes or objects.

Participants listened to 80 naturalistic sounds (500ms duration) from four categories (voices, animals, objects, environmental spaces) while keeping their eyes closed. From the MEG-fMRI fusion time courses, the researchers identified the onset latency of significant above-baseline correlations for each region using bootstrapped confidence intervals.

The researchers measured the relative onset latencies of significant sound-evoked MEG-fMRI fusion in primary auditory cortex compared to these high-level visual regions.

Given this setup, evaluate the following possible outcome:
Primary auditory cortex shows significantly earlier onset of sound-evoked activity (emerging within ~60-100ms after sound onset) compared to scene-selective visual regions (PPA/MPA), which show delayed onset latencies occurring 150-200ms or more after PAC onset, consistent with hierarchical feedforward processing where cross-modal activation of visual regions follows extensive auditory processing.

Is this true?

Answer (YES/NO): NO